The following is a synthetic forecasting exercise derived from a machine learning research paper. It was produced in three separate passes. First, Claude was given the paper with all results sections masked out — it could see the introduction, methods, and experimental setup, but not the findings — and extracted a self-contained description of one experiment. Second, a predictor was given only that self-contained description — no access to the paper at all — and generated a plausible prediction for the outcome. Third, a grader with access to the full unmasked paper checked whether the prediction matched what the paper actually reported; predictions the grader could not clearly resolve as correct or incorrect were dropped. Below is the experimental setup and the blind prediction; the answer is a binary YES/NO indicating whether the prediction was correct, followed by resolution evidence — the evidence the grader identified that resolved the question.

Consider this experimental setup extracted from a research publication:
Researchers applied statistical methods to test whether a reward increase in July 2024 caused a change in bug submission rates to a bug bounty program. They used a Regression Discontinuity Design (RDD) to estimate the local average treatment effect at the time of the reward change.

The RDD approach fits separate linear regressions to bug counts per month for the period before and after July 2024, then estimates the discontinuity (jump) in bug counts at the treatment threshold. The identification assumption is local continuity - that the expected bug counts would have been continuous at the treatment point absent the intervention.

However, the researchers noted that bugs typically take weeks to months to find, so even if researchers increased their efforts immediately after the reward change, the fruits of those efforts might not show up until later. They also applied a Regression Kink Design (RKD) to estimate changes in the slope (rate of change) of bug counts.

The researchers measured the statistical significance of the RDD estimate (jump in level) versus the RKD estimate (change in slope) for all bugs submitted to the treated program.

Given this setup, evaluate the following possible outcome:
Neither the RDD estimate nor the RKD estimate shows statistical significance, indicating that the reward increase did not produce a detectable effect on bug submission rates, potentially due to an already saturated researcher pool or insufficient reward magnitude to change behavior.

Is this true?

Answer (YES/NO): NO